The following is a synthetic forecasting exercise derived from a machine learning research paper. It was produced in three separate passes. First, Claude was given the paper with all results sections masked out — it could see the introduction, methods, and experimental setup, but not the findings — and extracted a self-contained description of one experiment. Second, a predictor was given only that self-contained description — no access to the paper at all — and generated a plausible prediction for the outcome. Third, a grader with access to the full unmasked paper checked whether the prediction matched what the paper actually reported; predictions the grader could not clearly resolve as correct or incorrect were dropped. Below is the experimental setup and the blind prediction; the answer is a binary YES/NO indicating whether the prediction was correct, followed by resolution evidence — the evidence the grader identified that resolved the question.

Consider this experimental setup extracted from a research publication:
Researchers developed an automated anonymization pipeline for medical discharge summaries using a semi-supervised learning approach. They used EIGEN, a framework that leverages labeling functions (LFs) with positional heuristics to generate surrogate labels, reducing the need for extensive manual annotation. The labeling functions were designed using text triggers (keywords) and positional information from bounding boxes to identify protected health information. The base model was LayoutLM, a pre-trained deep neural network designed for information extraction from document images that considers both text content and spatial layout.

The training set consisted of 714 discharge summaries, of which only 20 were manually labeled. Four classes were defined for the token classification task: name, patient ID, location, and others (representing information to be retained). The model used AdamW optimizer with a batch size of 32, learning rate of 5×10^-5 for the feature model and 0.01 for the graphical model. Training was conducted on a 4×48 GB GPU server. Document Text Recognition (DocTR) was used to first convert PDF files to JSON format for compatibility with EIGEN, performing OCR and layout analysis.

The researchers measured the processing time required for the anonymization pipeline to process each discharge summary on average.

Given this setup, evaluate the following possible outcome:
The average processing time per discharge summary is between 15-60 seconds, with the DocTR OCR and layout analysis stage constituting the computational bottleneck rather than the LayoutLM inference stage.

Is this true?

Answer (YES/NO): NO